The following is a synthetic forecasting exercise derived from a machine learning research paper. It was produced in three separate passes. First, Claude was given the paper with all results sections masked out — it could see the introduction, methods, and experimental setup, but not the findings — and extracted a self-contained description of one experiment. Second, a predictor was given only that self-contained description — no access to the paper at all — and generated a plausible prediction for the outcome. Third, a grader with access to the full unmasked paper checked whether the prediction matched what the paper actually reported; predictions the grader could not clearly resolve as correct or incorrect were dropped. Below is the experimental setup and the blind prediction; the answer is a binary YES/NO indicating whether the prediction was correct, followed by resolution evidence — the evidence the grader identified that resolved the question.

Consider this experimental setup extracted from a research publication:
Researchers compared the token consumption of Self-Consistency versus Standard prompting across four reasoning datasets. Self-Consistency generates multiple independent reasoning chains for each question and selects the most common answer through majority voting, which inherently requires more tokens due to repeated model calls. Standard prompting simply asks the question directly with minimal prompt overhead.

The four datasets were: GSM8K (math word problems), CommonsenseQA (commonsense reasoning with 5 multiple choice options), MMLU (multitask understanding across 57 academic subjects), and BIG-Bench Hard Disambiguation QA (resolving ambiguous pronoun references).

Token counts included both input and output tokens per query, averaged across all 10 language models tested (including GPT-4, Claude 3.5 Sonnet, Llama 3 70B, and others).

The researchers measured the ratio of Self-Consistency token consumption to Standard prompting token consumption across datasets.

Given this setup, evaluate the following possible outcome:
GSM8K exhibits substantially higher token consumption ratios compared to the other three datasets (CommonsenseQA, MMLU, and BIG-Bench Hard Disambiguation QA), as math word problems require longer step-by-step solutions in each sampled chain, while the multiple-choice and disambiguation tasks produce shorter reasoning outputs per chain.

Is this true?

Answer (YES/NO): NO